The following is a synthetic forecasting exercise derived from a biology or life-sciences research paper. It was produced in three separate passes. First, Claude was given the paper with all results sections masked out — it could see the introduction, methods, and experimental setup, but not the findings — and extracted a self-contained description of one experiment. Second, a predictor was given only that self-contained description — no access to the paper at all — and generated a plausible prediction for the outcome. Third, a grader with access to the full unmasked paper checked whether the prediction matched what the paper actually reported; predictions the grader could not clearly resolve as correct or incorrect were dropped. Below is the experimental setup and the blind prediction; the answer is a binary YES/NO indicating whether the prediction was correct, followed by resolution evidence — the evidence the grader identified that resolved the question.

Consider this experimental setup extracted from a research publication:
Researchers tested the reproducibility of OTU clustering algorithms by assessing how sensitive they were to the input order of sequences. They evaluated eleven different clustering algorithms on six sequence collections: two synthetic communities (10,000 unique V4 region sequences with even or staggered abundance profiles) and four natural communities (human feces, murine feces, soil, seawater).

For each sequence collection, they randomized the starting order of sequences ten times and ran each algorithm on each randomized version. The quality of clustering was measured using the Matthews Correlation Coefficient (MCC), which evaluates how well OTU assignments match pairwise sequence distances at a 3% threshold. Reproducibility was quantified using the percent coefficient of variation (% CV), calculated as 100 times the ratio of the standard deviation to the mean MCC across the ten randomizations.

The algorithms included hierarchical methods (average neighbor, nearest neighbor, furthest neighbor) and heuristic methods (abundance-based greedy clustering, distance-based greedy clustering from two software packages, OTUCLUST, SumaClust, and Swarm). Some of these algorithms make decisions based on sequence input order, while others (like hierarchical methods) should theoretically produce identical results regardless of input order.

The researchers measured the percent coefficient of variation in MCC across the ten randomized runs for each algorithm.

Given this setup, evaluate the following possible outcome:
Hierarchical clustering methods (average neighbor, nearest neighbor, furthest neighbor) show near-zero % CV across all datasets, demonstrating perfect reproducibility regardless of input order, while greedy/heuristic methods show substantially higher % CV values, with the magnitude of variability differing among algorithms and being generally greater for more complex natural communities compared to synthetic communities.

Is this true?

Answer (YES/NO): NO